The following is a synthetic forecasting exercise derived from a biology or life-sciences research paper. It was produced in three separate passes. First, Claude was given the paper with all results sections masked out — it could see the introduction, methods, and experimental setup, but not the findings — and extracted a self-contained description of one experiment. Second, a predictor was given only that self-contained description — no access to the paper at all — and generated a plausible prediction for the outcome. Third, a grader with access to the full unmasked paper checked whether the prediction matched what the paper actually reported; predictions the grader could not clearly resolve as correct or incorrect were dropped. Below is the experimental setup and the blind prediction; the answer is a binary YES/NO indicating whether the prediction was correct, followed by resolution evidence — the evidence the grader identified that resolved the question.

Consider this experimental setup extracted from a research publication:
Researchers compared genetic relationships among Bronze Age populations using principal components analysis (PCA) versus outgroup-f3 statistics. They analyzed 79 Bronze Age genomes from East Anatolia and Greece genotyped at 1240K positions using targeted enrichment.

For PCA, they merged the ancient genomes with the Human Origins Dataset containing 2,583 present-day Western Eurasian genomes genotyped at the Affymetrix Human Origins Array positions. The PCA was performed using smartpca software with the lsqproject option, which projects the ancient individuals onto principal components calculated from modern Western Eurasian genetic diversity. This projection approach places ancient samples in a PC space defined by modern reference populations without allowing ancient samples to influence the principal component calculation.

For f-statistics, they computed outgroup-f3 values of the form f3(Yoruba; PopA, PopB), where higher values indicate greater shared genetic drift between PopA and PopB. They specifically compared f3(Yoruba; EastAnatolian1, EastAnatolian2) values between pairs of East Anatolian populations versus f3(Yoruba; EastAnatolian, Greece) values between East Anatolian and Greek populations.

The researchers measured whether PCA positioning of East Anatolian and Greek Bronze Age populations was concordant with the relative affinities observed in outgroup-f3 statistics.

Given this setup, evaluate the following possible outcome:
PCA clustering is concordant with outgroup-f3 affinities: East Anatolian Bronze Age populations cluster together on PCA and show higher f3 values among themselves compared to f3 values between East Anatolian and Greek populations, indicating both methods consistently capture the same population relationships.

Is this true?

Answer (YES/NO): NO